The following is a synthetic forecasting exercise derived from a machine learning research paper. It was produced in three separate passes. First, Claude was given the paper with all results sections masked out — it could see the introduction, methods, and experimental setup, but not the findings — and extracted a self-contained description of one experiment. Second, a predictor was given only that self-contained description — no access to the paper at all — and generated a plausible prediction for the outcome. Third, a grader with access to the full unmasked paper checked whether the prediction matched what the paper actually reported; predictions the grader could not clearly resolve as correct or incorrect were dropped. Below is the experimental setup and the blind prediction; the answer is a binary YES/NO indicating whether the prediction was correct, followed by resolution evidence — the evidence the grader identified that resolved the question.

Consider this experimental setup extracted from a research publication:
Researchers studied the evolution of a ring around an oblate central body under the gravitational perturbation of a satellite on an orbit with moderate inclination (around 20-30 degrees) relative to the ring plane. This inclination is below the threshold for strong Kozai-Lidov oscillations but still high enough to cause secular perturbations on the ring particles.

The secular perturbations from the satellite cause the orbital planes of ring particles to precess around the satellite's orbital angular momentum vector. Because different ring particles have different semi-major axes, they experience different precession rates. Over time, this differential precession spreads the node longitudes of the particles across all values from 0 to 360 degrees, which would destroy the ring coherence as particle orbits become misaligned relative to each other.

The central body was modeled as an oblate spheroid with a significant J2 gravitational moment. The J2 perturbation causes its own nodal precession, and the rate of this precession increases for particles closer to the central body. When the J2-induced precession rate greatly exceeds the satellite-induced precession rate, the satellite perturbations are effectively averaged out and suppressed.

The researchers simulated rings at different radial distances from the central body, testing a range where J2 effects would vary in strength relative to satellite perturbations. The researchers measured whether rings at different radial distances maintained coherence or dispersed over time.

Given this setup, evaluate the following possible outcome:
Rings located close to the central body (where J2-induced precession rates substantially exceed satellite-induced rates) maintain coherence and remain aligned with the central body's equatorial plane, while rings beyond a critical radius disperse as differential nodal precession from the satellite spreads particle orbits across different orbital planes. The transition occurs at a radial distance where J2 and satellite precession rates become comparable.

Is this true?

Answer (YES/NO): NO